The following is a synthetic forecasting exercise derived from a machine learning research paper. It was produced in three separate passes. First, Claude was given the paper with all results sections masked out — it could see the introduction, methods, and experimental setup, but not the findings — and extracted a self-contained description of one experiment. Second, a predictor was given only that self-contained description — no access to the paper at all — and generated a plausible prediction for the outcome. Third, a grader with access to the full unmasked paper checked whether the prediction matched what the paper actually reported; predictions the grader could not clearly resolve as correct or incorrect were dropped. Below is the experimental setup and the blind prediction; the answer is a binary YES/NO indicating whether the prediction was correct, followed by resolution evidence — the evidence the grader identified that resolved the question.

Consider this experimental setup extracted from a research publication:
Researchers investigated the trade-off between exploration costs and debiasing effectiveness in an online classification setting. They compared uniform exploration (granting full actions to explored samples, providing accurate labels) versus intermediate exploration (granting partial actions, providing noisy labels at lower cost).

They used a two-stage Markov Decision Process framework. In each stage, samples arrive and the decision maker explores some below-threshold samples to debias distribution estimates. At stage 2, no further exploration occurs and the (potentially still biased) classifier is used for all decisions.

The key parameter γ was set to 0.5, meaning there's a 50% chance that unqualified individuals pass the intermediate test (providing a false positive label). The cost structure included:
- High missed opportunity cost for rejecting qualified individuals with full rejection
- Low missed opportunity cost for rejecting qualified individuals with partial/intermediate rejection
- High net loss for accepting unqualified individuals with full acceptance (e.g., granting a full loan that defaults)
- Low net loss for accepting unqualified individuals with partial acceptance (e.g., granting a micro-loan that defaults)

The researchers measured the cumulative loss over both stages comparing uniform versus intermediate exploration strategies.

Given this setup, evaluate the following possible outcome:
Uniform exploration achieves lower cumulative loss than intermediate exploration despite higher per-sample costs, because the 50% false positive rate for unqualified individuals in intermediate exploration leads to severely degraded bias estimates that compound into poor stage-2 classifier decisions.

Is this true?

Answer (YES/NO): NO